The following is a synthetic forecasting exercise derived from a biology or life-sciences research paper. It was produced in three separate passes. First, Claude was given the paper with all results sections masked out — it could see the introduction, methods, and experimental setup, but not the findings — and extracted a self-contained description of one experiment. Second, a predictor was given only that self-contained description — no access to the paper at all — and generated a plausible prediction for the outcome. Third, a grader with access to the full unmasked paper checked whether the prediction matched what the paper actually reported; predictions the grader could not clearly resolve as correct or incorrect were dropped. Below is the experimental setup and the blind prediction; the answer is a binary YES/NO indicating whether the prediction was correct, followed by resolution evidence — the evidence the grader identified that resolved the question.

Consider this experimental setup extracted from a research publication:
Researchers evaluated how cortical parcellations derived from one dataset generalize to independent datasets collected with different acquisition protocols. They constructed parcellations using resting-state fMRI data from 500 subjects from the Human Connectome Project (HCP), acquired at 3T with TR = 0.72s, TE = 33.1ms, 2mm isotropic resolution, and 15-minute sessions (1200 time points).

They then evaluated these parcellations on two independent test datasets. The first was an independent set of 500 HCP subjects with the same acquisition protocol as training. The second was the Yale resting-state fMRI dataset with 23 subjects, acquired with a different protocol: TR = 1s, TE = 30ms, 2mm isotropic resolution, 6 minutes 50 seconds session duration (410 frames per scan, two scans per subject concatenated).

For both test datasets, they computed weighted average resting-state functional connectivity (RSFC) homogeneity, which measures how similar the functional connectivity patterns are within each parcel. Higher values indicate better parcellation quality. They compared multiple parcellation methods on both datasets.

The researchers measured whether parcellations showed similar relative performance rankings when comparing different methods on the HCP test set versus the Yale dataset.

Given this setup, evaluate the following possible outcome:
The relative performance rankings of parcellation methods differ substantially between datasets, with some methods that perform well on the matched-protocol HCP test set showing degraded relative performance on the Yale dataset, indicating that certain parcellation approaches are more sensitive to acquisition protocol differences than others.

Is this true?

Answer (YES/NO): NO